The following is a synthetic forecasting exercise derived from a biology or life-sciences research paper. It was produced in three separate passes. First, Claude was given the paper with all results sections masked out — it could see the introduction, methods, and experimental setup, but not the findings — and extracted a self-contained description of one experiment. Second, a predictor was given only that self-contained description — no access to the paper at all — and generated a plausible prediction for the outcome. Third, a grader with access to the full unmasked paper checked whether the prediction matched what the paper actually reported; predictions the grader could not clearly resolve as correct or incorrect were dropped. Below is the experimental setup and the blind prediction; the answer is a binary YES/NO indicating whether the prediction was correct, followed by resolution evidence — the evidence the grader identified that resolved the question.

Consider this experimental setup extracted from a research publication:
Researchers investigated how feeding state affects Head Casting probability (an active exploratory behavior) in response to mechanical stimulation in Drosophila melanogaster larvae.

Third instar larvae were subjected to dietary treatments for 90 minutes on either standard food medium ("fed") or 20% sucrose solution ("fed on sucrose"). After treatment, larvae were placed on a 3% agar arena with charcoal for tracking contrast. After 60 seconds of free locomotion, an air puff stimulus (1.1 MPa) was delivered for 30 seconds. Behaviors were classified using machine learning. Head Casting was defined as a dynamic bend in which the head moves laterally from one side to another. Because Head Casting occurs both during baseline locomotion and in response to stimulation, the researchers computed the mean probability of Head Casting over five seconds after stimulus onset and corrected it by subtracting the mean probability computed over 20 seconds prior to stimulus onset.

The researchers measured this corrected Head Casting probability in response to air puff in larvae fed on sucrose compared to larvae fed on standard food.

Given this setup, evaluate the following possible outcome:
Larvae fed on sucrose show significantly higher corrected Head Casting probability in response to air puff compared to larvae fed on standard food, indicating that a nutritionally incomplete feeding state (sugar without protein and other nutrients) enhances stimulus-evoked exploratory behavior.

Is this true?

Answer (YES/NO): YES